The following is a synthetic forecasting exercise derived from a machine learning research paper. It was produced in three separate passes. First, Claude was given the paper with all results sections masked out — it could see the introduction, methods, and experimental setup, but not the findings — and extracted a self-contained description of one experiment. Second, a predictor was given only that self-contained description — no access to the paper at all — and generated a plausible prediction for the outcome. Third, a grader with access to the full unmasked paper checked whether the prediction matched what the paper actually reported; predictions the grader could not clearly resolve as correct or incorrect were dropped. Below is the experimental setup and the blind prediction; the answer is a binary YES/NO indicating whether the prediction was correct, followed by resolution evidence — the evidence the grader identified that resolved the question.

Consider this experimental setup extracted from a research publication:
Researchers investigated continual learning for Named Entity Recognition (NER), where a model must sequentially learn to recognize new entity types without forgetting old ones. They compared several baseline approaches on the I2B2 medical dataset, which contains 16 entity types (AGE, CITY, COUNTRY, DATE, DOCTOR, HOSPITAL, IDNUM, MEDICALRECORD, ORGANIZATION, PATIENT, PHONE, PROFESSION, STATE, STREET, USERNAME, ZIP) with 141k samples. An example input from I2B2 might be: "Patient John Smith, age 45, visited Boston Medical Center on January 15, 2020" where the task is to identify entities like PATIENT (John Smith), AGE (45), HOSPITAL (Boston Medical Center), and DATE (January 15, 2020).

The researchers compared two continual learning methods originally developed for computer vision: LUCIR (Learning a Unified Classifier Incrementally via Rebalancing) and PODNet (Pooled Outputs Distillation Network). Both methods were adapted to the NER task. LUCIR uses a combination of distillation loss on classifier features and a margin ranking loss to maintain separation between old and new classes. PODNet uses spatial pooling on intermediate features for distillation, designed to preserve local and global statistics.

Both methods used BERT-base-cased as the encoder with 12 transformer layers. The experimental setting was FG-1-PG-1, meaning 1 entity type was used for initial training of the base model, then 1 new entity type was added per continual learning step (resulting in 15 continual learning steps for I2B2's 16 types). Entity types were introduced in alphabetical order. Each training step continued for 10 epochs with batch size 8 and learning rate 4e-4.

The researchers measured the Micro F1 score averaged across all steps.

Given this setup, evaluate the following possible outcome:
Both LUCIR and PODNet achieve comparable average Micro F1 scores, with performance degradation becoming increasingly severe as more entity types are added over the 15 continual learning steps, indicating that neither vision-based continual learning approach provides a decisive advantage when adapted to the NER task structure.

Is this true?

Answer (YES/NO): NO